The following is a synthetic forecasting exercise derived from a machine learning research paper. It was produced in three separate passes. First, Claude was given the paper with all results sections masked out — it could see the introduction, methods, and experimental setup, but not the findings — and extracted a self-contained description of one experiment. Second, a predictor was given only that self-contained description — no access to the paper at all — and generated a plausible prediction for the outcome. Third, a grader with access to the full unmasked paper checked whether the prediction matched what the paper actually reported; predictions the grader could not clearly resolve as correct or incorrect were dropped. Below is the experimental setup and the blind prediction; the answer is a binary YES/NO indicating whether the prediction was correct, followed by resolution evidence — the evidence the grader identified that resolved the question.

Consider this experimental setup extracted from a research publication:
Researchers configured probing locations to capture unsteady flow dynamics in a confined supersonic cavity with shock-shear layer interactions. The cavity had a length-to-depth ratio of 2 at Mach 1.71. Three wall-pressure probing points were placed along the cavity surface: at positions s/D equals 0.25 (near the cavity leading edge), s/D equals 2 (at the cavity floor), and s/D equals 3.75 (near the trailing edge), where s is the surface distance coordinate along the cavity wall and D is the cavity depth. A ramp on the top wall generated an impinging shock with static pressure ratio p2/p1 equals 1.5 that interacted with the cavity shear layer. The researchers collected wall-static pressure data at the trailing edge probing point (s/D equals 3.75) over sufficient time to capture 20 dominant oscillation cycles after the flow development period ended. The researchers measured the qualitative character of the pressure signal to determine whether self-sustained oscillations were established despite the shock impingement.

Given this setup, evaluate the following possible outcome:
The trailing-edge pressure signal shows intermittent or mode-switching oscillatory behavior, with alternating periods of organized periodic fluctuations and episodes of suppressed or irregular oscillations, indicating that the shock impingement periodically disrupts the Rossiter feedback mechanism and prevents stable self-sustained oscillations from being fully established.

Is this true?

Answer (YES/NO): NO